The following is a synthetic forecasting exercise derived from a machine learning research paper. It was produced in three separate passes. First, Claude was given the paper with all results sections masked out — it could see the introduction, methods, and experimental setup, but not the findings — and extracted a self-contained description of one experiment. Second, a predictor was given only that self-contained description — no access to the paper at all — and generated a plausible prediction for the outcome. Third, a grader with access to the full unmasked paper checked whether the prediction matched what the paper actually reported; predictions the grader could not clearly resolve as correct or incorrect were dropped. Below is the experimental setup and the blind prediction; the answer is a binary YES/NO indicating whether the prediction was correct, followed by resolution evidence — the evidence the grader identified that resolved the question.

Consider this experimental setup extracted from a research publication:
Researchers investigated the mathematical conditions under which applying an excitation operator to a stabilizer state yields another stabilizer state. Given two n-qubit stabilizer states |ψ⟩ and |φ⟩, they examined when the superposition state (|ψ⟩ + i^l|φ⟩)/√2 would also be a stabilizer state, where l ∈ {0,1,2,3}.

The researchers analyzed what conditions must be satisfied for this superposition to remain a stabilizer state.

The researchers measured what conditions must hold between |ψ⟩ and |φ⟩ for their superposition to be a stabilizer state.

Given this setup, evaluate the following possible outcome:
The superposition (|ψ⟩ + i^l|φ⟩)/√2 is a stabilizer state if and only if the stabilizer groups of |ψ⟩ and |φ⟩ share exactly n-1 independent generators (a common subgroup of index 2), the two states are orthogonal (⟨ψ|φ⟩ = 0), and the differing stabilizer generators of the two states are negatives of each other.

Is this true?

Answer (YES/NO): NO